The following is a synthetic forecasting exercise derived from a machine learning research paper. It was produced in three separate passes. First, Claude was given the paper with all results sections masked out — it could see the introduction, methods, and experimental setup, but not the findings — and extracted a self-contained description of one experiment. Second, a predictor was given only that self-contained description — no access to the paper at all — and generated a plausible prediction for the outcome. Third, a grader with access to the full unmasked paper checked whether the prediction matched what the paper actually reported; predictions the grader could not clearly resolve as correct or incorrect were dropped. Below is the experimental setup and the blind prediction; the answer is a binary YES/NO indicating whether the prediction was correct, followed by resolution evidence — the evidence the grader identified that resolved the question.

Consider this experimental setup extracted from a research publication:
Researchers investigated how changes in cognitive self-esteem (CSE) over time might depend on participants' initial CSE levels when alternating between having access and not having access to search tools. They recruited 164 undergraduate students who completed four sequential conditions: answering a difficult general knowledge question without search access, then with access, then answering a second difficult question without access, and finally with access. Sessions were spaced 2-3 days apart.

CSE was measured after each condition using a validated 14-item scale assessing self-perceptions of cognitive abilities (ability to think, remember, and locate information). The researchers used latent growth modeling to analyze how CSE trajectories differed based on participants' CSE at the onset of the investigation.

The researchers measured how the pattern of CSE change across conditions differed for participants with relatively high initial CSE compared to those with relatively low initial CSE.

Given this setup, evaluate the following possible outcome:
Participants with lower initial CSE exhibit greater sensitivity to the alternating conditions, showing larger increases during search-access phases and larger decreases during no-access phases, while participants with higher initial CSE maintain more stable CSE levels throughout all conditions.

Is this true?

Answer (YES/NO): NO